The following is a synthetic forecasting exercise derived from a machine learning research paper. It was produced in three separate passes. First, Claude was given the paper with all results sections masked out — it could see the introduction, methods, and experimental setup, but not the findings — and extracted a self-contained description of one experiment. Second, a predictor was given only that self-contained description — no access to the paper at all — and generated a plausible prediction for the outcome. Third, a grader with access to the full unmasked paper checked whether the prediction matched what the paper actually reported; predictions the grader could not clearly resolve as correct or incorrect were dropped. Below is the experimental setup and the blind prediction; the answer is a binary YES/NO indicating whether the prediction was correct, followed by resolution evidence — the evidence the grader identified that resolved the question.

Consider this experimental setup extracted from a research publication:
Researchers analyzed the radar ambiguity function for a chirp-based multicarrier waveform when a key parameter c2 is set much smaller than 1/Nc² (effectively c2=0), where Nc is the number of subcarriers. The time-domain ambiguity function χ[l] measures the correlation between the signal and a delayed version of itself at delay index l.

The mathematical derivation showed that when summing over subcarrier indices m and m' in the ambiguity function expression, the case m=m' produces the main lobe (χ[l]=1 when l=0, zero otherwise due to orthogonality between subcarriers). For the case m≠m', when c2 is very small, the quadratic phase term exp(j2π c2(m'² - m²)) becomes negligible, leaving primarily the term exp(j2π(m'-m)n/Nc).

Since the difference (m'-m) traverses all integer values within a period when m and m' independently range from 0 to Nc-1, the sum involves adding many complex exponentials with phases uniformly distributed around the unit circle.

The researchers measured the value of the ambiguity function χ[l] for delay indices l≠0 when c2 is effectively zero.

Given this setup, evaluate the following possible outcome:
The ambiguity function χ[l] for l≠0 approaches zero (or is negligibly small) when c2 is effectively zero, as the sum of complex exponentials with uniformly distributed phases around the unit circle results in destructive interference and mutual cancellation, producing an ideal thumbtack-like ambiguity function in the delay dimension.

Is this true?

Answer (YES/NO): YES